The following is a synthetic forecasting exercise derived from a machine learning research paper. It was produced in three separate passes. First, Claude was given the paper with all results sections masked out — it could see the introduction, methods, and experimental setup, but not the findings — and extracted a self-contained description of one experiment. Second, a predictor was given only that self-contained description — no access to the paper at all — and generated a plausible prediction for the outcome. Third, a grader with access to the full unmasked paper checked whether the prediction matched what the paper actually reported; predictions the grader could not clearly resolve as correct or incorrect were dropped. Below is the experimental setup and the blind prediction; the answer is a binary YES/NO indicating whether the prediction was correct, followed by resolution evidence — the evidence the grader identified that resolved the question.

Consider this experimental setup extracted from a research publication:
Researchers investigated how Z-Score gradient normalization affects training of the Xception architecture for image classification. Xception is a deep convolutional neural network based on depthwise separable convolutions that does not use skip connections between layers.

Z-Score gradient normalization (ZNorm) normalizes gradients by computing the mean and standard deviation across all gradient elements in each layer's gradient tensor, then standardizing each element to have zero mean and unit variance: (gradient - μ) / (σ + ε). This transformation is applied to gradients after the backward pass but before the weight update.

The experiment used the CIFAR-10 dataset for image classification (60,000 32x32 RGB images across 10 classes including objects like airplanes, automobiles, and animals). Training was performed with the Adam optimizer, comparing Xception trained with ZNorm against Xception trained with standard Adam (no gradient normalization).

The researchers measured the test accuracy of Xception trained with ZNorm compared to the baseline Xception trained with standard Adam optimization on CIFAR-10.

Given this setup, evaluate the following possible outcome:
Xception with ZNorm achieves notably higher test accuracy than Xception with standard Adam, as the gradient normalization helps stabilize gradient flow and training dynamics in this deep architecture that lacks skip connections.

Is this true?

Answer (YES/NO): NO